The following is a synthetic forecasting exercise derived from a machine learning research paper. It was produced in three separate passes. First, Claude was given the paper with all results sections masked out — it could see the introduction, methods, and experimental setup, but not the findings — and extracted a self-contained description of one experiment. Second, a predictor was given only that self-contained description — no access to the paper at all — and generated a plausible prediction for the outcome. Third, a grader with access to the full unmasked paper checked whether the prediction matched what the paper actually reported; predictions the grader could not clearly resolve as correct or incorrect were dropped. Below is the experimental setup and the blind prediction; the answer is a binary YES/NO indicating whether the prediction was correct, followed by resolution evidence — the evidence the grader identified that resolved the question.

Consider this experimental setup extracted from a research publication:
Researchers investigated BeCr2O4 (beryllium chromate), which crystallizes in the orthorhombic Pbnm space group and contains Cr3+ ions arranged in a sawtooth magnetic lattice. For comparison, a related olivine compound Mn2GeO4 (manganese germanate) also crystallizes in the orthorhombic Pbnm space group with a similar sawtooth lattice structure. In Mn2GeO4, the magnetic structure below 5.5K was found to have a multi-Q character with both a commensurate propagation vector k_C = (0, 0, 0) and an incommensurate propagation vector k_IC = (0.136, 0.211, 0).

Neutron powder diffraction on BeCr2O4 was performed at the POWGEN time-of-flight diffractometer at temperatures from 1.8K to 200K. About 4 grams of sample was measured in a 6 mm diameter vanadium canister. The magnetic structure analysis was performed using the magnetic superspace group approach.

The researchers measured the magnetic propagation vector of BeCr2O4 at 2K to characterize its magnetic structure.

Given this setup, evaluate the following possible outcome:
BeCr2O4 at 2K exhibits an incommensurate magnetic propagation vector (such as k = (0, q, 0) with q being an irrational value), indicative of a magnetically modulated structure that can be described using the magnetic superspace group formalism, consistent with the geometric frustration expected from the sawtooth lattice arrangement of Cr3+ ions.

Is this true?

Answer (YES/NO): NO